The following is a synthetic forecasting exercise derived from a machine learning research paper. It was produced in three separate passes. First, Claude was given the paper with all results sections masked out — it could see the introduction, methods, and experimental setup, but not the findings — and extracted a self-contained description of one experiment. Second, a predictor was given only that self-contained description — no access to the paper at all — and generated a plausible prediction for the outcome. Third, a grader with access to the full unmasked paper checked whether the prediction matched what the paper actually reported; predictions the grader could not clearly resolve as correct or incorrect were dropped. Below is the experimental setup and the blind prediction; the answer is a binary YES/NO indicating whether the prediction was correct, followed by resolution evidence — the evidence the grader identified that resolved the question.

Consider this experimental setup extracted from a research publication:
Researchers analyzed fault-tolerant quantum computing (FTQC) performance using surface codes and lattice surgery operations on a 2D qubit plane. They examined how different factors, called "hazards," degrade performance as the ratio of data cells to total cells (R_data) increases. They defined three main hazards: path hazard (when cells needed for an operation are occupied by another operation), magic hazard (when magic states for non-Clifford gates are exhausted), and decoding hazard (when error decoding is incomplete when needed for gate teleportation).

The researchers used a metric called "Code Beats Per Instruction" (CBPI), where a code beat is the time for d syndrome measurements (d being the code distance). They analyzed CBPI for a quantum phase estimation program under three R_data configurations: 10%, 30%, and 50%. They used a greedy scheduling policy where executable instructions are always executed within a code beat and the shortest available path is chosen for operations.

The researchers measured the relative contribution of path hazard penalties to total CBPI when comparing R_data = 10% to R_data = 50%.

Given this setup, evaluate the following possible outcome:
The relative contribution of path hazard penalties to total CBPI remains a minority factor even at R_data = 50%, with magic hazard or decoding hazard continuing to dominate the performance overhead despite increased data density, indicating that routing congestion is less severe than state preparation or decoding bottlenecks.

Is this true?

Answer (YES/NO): NO